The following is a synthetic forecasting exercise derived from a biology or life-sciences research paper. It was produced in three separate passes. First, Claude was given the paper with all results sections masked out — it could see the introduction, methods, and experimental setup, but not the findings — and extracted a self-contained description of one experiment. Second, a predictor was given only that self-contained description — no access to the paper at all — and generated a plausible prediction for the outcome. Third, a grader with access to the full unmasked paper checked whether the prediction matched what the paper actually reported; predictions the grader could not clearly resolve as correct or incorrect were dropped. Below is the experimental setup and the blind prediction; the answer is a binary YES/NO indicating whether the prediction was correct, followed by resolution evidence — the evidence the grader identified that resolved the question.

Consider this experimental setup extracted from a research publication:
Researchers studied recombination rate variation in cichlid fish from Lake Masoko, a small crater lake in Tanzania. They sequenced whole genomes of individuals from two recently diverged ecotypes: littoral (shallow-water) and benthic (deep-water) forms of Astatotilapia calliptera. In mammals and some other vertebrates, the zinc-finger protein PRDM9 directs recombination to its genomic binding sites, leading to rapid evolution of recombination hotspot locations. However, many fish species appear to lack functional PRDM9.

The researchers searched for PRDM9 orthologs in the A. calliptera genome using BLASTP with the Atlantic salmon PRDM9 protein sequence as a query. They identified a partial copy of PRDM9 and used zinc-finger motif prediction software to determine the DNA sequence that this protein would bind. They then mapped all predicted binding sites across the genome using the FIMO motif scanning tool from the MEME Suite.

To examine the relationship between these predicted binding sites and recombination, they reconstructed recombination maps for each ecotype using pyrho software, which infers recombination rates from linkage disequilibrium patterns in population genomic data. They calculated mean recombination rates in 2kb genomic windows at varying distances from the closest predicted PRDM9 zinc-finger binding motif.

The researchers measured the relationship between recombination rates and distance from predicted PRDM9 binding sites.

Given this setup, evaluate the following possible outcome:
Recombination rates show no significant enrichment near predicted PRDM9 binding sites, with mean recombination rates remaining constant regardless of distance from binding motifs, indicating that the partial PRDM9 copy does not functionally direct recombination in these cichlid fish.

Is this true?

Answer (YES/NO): YES